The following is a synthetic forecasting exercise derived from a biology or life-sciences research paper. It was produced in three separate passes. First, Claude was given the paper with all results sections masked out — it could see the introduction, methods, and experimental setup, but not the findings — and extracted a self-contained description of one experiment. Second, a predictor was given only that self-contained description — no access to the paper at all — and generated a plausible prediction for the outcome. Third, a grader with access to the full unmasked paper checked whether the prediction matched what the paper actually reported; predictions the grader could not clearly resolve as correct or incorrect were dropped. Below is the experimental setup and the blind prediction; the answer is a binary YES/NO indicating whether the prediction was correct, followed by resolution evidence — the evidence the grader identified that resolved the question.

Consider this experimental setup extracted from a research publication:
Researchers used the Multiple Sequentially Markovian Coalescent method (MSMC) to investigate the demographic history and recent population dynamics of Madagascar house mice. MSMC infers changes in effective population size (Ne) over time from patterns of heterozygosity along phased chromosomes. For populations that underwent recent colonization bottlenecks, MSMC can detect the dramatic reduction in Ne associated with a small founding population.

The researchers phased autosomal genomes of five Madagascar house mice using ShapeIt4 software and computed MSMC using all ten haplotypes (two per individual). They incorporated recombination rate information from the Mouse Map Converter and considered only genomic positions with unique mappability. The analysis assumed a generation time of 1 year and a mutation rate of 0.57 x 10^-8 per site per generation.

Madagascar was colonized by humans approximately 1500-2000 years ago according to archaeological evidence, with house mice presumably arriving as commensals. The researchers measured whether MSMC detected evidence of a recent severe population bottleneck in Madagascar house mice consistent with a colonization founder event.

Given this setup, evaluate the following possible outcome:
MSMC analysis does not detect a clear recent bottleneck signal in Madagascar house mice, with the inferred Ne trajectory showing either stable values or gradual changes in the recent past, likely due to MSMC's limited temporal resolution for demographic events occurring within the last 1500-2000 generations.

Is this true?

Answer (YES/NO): NO